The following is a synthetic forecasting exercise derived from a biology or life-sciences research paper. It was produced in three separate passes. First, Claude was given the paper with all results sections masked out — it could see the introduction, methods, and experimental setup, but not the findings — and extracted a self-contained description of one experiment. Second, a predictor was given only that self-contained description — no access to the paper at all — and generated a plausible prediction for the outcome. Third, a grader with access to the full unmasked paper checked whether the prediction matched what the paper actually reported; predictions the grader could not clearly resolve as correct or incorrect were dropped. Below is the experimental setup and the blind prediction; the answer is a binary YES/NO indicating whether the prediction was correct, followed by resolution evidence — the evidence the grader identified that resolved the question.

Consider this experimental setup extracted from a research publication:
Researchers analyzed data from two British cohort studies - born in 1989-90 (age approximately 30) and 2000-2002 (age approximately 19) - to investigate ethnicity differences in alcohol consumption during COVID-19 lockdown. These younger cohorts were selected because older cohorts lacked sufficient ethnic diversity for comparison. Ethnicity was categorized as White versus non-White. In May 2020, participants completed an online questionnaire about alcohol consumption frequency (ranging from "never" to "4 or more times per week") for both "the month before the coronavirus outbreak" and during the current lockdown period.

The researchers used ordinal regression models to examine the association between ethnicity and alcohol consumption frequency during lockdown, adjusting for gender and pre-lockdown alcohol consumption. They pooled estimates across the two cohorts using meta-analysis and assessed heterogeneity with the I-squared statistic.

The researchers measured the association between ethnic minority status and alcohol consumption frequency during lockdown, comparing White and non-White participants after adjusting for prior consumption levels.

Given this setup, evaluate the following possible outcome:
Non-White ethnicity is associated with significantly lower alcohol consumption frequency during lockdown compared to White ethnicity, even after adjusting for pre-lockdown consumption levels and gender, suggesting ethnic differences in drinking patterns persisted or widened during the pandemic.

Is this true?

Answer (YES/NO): YES